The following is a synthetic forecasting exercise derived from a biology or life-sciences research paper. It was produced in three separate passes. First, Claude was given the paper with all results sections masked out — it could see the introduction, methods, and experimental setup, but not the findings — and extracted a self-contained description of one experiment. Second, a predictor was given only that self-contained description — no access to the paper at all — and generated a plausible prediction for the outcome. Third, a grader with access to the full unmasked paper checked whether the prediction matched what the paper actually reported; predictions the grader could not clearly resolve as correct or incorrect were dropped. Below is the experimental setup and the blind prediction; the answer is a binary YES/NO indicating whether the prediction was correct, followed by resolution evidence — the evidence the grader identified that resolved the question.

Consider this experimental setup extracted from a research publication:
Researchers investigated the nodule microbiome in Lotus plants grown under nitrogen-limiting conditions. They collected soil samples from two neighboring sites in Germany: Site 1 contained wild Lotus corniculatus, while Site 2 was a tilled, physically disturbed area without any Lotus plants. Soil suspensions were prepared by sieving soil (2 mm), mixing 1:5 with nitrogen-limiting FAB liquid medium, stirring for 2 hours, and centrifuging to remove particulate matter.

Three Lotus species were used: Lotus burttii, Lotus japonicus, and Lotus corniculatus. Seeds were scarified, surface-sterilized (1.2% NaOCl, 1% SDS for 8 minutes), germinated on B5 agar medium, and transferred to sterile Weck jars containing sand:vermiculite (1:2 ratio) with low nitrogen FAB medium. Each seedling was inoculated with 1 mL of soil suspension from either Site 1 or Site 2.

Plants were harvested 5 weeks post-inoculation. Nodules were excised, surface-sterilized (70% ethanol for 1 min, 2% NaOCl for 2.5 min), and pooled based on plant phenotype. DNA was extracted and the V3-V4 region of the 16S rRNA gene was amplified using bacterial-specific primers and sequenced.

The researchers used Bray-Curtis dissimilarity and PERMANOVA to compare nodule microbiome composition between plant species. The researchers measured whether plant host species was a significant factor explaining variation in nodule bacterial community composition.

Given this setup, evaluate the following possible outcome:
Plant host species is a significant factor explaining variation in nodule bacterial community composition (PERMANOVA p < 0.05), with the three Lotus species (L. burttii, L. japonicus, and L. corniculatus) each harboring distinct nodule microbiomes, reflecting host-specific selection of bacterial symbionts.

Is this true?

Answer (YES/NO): NO